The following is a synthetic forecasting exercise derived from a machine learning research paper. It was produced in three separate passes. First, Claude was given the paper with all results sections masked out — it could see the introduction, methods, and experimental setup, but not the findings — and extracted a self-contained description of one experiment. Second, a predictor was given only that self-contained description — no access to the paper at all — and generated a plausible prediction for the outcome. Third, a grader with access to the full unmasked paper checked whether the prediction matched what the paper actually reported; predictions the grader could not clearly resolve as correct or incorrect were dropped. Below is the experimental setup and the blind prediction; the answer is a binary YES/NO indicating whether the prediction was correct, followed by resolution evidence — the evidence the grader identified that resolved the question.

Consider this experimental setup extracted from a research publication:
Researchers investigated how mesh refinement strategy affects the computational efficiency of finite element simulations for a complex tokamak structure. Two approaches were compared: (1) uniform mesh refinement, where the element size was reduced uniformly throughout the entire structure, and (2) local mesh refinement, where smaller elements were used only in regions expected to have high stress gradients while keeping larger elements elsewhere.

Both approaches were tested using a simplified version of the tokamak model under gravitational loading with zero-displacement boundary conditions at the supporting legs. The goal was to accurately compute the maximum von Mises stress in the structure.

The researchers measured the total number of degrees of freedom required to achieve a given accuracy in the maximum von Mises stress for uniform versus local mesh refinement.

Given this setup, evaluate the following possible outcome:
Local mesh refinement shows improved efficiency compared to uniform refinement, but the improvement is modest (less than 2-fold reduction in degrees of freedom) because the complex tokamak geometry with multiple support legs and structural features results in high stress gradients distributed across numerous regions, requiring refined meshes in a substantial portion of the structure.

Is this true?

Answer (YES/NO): NO